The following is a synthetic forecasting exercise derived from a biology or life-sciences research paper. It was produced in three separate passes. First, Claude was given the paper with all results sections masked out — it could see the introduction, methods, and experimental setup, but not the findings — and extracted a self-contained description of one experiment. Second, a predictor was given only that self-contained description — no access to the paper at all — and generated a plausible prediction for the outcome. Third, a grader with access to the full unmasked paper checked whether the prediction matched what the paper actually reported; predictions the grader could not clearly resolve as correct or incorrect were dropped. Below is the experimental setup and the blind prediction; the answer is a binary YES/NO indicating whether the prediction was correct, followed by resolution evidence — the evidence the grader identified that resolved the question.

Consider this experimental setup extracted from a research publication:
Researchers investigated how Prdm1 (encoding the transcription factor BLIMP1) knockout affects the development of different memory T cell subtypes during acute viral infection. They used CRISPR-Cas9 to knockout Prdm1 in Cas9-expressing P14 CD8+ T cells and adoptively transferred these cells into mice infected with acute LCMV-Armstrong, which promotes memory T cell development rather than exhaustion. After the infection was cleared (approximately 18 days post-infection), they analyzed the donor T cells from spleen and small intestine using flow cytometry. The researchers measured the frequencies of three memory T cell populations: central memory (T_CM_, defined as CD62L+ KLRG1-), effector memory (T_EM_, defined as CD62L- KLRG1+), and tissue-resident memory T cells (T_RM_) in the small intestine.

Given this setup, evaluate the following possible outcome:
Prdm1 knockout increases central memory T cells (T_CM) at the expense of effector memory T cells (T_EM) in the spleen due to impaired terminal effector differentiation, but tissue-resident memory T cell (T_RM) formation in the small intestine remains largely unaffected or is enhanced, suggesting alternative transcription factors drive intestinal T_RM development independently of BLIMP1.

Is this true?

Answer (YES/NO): NO